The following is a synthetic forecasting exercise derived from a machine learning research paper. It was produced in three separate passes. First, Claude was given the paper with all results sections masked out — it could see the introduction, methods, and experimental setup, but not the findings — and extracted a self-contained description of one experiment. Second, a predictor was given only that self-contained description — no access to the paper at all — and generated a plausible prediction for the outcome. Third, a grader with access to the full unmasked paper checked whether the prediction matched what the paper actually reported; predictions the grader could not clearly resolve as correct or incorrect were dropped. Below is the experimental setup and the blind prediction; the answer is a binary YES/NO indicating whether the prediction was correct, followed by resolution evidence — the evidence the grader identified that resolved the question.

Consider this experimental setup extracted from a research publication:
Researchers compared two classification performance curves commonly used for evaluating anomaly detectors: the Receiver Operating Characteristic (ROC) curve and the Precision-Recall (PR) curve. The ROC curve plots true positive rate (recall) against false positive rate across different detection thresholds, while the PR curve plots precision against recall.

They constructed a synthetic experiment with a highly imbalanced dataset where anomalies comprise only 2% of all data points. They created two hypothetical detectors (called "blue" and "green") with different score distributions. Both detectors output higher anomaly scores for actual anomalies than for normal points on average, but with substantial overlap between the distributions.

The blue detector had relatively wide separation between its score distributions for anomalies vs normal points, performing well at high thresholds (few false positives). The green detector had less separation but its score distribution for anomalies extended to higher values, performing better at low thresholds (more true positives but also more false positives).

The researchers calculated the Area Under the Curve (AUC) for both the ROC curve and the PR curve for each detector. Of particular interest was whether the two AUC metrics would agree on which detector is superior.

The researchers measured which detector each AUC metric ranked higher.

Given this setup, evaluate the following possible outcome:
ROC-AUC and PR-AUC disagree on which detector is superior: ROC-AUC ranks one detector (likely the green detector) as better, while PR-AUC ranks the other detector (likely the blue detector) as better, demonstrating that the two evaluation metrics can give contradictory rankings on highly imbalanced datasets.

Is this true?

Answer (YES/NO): YES